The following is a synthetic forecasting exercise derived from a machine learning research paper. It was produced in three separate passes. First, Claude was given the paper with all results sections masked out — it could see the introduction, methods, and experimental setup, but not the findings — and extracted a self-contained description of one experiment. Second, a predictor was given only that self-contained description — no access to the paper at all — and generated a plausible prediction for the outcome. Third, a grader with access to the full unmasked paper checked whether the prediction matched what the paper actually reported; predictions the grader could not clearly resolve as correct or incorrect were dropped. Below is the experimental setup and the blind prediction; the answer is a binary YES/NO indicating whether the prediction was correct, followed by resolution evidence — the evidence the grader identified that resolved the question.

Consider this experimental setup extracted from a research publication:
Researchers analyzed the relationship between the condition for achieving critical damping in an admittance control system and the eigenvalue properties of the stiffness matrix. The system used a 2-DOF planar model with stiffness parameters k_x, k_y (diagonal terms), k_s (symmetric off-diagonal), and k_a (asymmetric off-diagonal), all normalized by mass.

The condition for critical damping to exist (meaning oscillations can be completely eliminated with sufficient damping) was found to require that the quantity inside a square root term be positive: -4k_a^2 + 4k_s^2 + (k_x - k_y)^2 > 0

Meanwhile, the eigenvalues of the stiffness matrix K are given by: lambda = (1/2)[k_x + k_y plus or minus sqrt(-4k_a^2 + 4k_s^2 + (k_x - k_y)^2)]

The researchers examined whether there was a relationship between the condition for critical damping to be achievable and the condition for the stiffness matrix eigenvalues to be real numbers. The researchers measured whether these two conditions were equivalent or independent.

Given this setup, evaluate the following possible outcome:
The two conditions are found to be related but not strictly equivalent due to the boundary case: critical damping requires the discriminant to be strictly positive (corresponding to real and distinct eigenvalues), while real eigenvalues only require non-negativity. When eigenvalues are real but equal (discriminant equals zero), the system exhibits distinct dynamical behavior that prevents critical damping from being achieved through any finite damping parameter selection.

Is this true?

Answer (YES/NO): NO